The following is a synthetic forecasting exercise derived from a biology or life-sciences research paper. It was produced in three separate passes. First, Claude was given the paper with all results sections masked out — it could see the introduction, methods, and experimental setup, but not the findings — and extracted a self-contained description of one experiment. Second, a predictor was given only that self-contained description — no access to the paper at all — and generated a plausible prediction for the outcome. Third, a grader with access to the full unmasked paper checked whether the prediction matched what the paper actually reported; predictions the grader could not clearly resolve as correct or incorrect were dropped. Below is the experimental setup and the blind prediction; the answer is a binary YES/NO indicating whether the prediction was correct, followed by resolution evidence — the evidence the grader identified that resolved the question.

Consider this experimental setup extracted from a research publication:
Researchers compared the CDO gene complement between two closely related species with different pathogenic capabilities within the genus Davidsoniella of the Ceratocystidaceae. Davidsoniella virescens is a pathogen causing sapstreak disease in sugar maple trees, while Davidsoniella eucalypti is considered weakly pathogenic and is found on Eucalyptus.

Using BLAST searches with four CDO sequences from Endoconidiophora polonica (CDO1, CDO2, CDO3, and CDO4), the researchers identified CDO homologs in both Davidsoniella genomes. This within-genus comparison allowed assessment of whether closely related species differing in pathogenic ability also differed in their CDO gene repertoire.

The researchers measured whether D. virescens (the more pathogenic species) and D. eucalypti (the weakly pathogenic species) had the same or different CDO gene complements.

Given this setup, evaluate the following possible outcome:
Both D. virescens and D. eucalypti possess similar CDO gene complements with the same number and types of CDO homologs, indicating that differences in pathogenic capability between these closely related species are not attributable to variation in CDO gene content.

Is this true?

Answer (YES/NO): YES